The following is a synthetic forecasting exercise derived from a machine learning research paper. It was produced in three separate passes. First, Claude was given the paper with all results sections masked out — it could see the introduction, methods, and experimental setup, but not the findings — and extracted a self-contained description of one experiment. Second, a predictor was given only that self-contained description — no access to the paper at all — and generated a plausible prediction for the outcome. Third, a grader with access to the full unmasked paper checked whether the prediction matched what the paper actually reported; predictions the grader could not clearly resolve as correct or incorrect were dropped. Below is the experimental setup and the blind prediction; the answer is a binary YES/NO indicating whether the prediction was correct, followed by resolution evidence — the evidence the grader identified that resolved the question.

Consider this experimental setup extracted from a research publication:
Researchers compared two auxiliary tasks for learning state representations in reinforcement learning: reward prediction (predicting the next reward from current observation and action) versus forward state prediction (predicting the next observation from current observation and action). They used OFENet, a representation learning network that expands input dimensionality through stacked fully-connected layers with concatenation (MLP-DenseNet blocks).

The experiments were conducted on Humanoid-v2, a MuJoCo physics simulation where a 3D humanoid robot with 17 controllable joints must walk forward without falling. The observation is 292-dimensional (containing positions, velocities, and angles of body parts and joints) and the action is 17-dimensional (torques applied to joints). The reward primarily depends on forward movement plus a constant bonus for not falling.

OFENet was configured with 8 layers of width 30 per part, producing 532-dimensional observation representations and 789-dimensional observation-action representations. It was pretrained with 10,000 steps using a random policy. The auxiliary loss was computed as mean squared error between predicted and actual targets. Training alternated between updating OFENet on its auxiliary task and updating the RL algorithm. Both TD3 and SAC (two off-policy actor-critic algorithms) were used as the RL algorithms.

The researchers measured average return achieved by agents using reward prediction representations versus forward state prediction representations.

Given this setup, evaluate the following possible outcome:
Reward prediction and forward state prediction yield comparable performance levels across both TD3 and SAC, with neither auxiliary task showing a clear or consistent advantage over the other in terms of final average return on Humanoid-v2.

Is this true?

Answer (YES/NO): NO